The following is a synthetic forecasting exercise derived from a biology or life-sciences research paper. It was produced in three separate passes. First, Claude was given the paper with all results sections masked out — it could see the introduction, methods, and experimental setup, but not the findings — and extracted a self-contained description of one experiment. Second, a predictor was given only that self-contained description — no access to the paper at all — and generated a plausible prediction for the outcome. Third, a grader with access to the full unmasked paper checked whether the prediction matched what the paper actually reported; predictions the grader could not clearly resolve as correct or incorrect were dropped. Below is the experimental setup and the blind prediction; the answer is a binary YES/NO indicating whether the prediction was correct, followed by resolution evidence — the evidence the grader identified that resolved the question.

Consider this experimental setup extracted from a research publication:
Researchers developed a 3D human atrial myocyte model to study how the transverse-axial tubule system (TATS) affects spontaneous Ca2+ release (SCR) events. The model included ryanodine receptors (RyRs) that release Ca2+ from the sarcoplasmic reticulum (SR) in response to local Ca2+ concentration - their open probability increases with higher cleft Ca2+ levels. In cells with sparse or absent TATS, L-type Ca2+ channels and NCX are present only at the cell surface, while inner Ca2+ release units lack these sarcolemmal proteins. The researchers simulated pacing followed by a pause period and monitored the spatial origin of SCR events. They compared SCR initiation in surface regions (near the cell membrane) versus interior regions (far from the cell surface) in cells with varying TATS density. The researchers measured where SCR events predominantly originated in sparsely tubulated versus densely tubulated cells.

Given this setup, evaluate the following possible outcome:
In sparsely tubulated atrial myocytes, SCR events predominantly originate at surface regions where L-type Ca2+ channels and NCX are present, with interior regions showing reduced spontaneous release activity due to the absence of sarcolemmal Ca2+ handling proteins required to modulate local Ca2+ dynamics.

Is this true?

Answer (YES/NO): NO